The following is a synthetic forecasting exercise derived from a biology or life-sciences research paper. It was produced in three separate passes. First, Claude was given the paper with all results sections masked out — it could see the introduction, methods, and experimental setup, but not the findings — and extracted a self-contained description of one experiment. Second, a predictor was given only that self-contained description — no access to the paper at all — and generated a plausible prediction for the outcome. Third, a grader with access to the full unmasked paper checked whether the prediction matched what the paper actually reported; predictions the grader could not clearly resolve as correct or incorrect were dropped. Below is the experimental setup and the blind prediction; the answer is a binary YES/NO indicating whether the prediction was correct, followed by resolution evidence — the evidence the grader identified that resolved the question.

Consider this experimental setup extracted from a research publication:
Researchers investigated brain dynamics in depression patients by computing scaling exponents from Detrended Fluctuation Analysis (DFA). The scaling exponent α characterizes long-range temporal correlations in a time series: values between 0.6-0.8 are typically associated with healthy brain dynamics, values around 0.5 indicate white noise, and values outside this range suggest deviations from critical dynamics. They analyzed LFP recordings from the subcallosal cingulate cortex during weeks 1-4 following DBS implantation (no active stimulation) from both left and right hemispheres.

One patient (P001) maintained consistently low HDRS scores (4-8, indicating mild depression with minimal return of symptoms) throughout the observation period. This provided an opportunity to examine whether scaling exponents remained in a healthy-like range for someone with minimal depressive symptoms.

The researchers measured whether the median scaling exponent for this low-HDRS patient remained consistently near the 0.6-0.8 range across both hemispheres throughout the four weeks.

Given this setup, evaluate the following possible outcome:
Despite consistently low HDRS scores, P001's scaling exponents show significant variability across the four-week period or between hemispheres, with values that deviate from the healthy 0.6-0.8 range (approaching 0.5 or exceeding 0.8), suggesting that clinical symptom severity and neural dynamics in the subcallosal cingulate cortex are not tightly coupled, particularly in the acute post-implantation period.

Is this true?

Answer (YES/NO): NO